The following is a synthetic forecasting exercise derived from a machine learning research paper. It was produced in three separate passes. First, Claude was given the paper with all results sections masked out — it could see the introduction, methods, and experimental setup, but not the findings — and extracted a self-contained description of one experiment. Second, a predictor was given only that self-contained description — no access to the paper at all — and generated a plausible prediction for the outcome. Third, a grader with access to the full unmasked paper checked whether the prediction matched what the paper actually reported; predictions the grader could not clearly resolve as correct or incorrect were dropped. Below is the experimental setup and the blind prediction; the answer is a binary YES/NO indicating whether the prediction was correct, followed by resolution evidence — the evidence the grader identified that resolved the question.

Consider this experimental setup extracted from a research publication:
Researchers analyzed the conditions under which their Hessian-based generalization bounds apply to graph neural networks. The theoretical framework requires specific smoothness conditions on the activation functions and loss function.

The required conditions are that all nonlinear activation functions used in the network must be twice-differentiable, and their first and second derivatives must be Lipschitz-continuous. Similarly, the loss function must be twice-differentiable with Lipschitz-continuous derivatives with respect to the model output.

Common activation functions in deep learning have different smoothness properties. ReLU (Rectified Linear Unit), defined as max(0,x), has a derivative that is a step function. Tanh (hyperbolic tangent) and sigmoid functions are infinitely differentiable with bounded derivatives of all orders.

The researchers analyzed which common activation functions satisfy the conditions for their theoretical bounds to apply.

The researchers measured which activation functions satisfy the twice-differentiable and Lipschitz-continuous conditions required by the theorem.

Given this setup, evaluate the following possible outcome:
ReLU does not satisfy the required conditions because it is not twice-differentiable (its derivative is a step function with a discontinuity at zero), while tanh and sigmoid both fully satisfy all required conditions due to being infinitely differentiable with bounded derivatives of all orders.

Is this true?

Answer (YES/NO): NO